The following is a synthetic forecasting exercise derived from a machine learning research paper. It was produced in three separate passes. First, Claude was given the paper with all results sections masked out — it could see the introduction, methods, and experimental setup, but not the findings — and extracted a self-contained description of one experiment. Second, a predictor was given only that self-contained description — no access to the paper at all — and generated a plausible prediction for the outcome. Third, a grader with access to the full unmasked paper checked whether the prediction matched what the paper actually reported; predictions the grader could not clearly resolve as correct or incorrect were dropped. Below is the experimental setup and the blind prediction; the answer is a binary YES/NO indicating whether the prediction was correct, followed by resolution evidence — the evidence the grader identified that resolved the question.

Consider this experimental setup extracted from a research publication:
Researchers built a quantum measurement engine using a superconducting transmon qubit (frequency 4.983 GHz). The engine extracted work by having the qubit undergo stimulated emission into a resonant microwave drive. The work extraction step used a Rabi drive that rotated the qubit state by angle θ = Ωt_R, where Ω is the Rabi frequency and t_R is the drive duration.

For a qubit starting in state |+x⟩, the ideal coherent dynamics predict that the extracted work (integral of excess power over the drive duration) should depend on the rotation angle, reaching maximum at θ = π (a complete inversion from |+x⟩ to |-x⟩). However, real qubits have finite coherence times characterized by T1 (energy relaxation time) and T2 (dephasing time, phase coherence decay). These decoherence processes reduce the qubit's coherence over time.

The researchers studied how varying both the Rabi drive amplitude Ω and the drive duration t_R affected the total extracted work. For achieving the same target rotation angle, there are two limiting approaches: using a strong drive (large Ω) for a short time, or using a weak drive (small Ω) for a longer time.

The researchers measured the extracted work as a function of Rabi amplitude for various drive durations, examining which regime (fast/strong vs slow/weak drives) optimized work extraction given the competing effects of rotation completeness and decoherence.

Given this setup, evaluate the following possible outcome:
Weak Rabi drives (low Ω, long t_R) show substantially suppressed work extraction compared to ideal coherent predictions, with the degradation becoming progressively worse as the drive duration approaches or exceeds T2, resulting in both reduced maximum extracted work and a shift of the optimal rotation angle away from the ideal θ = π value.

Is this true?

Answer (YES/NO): NO